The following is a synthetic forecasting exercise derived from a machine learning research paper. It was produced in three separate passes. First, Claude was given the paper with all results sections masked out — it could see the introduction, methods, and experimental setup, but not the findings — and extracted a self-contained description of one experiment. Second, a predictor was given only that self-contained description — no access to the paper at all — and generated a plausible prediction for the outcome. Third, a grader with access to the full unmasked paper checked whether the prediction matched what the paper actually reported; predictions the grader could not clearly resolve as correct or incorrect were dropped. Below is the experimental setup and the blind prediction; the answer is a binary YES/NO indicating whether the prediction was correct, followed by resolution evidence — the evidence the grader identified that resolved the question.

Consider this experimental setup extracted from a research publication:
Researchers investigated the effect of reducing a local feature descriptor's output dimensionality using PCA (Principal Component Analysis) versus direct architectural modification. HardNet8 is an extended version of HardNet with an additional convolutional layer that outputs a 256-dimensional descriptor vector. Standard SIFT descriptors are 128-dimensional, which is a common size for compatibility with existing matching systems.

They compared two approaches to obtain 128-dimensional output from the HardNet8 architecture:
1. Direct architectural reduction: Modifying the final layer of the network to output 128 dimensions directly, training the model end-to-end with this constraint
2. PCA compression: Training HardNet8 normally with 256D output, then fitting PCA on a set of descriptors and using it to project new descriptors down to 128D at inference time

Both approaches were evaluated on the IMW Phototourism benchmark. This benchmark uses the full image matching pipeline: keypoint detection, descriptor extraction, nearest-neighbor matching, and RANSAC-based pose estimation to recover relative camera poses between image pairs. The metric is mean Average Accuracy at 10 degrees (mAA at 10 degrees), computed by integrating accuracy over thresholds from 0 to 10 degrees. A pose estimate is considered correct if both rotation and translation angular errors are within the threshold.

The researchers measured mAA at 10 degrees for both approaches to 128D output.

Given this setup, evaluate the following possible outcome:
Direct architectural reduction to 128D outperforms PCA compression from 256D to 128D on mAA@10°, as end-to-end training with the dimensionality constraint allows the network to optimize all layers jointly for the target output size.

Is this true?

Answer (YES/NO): NO